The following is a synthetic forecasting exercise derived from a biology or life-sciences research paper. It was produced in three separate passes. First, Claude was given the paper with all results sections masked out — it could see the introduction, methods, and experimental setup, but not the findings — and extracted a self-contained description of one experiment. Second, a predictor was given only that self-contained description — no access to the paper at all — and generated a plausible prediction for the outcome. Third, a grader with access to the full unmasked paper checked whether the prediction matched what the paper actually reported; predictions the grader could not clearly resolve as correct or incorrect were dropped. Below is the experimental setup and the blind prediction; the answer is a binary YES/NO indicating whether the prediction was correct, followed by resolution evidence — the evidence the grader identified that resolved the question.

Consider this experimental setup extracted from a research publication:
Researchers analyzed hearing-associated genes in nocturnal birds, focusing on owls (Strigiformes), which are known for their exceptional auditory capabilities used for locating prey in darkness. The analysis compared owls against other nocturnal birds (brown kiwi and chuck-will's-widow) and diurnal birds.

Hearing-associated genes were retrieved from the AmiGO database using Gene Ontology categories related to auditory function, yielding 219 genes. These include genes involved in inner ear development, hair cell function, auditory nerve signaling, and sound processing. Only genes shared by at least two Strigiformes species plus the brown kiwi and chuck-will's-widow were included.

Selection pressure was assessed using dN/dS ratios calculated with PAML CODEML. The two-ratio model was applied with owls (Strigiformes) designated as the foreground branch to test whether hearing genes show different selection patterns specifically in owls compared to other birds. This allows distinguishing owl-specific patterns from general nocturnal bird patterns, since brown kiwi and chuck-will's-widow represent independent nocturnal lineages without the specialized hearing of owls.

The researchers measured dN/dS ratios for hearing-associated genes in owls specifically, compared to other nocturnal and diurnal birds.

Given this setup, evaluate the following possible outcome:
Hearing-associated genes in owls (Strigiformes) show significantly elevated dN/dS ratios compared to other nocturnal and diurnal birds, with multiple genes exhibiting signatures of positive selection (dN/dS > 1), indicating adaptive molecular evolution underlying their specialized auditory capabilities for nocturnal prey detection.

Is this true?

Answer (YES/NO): NO